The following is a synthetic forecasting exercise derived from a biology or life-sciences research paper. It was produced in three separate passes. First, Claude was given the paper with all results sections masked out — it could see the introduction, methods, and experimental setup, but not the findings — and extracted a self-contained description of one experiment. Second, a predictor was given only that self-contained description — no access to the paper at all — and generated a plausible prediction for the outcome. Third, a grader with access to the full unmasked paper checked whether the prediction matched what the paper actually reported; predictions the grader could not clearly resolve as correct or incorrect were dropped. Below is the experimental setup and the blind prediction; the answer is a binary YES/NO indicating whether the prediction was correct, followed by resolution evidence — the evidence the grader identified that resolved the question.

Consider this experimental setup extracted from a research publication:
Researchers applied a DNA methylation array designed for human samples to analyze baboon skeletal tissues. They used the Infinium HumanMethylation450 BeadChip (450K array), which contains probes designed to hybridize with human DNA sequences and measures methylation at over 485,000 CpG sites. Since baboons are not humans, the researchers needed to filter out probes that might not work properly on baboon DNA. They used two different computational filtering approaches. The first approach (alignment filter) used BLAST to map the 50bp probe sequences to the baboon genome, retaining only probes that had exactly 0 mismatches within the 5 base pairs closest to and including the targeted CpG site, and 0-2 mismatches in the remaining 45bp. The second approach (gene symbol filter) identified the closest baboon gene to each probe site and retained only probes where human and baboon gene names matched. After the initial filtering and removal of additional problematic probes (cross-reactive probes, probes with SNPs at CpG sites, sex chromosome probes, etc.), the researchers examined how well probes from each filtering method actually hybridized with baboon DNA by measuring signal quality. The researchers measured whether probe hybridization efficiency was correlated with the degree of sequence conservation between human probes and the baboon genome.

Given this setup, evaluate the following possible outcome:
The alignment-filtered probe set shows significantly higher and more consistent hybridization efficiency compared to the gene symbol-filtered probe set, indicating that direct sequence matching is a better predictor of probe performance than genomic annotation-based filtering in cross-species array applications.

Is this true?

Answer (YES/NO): YES